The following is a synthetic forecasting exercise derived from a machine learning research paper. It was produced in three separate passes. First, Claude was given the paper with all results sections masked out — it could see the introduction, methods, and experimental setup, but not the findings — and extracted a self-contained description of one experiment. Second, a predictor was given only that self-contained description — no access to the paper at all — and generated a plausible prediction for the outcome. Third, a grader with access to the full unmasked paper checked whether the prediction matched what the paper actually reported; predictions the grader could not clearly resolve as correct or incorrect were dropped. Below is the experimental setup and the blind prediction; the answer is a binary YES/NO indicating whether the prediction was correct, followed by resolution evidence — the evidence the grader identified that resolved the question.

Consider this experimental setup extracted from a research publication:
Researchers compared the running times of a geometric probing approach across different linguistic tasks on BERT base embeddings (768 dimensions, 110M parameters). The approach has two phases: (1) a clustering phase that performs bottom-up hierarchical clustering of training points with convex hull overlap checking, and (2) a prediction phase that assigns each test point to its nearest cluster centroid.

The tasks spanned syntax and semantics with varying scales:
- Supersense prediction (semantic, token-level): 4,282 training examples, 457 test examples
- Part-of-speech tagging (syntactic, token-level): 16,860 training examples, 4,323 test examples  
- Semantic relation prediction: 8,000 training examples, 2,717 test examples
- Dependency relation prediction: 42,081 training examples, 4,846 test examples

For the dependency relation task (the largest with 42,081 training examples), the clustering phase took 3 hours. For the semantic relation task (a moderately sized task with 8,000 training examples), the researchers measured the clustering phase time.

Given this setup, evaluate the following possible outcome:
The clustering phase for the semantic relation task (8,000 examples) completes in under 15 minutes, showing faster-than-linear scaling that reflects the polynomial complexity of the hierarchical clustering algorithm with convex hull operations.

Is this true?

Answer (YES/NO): YES